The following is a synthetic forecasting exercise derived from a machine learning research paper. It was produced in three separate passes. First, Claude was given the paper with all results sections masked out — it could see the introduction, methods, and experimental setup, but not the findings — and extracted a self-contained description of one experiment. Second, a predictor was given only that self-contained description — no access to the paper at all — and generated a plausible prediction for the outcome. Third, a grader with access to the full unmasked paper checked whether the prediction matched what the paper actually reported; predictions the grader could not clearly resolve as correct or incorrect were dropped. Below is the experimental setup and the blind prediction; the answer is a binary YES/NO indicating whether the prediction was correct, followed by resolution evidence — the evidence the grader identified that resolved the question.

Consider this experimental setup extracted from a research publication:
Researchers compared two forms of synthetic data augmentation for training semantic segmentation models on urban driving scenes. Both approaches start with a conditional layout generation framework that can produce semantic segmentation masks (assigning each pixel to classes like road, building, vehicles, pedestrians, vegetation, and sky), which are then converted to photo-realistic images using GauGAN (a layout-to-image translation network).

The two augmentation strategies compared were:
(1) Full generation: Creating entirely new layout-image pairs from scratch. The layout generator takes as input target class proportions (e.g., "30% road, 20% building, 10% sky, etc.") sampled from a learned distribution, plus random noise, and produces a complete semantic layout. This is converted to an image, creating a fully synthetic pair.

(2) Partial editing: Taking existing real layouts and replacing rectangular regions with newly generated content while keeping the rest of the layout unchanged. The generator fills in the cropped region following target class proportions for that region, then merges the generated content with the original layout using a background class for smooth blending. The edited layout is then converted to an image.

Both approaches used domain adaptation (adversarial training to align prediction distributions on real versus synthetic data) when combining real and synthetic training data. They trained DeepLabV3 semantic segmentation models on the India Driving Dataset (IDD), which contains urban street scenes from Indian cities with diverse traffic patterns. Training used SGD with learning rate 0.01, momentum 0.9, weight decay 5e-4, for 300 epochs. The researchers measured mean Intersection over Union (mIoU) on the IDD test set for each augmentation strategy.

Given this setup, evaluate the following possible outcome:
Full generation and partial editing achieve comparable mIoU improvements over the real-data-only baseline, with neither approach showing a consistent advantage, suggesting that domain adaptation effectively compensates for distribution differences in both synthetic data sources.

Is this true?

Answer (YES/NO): NO